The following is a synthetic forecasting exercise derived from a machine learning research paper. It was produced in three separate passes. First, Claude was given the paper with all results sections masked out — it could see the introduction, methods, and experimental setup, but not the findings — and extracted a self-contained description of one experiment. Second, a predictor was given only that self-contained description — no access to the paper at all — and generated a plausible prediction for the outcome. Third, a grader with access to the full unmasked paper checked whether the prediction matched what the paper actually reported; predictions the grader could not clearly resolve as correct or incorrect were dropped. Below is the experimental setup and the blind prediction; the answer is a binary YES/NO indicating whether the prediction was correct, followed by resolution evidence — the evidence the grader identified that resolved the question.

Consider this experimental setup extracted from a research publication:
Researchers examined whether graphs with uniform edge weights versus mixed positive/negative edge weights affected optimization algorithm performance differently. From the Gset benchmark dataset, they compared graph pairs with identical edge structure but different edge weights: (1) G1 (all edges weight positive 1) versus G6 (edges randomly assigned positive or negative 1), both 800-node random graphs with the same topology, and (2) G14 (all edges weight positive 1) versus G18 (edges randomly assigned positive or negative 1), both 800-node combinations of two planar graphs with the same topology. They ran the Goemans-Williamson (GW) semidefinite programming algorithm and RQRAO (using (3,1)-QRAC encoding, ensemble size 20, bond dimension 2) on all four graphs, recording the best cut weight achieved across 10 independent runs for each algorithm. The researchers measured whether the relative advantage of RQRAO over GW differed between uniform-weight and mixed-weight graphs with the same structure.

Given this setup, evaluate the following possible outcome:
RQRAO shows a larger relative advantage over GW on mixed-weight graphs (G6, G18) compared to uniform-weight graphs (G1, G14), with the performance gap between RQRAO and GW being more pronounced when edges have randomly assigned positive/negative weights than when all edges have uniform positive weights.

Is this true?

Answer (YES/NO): YES